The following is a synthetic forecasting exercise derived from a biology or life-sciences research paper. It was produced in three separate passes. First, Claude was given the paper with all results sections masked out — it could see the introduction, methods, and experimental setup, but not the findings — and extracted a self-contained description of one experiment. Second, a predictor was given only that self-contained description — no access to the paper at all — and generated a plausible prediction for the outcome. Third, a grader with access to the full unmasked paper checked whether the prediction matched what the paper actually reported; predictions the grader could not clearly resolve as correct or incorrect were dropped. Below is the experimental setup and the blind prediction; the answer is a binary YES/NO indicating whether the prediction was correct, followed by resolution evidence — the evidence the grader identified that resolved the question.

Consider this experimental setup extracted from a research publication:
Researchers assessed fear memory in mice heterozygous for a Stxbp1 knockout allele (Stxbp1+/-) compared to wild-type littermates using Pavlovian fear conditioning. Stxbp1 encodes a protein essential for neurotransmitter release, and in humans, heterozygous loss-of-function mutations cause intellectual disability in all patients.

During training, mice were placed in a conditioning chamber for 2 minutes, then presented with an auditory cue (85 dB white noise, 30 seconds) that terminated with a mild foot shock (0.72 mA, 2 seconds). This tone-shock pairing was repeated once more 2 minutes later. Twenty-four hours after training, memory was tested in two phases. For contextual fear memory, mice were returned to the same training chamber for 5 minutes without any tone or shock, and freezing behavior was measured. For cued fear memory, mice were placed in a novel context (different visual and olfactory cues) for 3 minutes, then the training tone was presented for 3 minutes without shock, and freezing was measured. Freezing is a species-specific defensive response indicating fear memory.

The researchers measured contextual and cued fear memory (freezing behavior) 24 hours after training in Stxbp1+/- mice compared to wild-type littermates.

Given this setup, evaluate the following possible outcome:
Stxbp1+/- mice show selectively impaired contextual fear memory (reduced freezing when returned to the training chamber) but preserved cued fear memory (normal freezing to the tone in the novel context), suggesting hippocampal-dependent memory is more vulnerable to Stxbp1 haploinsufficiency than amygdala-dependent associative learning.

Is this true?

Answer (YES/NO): NO